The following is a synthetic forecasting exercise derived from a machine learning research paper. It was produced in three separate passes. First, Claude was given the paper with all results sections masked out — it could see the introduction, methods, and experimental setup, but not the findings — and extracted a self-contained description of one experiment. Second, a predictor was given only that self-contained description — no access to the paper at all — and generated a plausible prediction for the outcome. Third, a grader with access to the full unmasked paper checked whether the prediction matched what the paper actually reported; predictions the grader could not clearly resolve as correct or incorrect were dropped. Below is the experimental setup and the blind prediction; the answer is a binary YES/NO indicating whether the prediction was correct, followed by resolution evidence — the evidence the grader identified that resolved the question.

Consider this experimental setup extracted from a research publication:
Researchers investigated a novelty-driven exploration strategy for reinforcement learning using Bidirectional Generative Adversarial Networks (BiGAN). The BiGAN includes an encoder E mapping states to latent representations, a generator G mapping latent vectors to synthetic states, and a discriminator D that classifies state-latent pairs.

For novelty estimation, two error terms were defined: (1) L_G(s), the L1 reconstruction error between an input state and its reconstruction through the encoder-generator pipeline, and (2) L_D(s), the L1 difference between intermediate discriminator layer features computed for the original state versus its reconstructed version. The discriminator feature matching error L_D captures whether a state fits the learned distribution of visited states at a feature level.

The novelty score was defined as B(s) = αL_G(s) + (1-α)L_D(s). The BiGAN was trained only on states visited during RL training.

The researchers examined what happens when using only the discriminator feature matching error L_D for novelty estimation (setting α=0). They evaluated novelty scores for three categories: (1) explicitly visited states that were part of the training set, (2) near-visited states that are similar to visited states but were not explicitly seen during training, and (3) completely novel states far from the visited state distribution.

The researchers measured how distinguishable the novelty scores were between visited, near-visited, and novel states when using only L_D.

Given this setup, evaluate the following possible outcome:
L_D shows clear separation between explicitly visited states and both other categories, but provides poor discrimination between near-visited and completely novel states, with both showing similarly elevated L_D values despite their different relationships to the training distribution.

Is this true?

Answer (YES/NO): NO